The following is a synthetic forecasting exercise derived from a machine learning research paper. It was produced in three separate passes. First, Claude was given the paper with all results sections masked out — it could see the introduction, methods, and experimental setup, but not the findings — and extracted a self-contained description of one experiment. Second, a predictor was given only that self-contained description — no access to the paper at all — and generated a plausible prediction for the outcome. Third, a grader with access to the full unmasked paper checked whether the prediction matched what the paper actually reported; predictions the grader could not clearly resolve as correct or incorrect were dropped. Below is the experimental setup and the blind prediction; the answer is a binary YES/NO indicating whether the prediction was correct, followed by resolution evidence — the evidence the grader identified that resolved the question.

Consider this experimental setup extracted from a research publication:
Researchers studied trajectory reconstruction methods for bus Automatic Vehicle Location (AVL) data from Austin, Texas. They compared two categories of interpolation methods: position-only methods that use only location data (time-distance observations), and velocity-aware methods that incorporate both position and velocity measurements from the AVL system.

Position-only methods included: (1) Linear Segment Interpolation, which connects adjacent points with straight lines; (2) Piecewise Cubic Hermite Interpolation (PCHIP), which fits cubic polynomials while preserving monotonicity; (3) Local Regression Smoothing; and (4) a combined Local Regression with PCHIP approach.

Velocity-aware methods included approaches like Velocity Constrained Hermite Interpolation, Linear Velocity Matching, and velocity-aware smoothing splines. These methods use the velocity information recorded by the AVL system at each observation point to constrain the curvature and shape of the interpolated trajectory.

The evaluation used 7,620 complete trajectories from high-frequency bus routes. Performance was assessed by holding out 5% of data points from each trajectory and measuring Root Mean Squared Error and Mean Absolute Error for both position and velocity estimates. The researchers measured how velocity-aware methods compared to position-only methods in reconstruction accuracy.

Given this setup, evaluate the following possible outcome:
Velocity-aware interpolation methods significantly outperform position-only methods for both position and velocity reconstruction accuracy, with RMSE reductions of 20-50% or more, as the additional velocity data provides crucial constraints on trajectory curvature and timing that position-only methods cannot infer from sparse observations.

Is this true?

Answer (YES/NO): NO